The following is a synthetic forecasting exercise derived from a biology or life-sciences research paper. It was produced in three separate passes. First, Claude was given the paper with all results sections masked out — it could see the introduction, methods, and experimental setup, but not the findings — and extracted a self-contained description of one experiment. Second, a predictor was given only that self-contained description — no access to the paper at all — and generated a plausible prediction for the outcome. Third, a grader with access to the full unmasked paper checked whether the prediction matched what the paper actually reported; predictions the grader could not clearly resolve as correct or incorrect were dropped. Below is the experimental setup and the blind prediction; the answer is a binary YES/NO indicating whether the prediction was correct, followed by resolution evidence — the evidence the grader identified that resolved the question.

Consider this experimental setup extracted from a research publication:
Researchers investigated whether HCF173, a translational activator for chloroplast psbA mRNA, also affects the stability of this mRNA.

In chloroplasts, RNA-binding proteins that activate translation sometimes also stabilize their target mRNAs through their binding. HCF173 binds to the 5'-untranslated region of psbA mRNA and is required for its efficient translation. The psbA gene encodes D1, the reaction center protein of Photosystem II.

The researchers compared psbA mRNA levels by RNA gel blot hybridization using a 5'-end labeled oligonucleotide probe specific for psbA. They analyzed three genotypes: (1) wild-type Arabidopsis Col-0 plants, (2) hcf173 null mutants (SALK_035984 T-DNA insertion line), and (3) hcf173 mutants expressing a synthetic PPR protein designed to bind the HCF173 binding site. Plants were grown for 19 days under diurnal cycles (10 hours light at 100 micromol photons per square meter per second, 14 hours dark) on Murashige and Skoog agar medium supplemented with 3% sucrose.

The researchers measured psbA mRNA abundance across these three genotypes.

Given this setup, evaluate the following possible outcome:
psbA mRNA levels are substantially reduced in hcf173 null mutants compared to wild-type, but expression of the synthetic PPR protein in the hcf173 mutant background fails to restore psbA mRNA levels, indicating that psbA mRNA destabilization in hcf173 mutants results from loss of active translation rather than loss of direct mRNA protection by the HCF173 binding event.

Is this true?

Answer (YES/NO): YES